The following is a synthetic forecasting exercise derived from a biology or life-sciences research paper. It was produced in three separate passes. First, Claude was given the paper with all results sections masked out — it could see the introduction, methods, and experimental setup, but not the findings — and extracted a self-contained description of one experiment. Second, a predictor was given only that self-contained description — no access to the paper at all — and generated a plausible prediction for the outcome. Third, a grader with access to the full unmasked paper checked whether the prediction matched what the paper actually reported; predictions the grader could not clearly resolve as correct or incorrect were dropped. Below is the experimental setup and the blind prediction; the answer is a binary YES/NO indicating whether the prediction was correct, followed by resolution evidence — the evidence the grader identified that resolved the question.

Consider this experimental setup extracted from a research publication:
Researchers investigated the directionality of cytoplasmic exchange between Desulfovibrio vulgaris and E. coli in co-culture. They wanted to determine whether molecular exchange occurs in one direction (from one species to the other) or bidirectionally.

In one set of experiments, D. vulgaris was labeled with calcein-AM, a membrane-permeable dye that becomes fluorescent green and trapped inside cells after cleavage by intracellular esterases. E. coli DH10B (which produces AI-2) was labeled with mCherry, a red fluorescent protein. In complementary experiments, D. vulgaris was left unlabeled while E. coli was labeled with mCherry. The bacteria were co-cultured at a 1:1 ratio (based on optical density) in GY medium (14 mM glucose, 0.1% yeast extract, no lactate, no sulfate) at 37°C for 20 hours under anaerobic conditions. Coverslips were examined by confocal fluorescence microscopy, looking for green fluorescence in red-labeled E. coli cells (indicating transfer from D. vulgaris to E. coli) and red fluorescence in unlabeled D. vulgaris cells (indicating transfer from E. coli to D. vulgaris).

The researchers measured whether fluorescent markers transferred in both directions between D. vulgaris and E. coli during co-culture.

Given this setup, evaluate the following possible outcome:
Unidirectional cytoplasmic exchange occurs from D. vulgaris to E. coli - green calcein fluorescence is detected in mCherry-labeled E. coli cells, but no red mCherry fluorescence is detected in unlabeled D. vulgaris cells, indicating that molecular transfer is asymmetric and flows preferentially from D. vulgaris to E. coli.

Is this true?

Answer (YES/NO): NO